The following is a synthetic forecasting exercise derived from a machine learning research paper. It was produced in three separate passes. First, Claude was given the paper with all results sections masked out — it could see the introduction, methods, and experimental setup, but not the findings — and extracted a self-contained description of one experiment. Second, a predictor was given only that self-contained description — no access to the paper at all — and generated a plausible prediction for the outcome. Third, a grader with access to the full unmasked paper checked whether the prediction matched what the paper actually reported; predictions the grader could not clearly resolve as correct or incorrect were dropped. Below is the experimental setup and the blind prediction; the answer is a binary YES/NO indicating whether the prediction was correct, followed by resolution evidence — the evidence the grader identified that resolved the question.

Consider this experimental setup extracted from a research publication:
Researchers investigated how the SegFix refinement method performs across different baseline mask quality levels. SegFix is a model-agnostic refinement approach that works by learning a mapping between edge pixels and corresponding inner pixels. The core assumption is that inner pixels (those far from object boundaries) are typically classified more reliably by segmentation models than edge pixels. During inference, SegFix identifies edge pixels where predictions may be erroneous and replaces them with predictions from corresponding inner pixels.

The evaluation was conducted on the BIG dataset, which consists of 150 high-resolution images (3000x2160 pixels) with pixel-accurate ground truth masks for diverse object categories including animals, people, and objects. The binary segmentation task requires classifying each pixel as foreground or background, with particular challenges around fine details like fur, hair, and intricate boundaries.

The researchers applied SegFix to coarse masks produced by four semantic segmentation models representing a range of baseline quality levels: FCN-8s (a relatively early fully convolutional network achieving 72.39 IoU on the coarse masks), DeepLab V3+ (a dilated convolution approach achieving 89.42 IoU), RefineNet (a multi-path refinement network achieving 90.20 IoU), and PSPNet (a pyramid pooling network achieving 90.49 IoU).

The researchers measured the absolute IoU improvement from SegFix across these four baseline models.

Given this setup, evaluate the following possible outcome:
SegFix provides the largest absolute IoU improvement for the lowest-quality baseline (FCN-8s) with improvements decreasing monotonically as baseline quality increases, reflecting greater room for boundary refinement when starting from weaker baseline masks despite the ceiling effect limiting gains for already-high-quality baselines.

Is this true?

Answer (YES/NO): NO